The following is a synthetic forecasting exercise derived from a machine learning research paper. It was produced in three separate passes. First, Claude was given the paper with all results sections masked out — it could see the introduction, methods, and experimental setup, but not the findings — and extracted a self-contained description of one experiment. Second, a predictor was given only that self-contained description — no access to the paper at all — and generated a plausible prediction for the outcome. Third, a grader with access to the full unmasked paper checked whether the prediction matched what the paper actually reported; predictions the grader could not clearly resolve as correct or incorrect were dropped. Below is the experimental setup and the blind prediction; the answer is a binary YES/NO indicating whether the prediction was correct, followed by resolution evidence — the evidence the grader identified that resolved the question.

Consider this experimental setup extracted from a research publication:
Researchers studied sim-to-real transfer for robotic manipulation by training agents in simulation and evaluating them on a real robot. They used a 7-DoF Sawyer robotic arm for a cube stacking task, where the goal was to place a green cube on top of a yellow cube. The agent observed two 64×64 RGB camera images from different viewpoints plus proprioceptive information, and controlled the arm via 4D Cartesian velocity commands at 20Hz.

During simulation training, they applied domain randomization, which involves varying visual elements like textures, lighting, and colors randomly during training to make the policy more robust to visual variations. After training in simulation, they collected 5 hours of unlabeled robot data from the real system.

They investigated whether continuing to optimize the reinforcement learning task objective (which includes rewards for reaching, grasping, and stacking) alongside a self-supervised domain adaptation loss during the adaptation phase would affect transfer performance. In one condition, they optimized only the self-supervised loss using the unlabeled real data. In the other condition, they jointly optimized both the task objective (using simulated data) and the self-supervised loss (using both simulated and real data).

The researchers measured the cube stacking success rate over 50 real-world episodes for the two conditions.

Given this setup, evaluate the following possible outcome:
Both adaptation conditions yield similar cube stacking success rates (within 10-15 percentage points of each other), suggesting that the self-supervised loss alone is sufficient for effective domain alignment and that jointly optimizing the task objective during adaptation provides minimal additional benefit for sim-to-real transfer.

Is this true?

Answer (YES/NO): NO